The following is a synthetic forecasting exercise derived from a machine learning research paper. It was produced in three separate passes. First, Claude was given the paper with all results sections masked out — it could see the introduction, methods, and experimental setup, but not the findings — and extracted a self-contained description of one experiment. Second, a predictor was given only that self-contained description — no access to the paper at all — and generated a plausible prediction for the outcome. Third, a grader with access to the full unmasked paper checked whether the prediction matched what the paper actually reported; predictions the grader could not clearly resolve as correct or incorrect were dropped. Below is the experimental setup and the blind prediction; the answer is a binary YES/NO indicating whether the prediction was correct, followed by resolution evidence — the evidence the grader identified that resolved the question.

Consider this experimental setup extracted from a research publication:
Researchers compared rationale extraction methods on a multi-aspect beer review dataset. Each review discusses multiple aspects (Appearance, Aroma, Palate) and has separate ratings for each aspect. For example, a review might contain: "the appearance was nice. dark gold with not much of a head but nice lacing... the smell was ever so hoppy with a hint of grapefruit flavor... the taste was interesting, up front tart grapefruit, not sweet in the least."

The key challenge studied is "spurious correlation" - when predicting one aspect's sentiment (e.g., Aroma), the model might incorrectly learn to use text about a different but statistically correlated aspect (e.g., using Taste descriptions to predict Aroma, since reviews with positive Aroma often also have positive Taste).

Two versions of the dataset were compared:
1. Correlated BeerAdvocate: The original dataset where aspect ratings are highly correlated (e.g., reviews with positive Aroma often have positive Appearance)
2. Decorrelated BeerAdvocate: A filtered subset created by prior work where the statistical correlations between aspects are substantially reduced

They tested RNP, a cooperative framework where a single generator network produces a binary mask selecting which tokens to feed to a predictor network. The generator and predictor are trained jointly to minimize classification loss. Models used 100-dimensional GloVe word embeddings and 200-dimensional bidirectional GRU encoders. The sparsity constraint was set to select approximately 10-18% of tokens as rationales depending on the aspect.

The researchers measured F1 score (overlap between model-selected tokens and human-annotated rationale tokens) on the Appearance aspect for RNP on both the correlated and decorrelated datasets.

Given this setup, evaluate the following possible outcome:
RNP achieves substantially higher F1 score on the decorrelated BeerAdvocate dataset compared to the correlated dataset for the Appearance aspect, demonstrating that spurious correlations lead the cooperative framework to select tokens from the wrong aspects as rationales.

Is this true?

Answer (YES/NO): YES